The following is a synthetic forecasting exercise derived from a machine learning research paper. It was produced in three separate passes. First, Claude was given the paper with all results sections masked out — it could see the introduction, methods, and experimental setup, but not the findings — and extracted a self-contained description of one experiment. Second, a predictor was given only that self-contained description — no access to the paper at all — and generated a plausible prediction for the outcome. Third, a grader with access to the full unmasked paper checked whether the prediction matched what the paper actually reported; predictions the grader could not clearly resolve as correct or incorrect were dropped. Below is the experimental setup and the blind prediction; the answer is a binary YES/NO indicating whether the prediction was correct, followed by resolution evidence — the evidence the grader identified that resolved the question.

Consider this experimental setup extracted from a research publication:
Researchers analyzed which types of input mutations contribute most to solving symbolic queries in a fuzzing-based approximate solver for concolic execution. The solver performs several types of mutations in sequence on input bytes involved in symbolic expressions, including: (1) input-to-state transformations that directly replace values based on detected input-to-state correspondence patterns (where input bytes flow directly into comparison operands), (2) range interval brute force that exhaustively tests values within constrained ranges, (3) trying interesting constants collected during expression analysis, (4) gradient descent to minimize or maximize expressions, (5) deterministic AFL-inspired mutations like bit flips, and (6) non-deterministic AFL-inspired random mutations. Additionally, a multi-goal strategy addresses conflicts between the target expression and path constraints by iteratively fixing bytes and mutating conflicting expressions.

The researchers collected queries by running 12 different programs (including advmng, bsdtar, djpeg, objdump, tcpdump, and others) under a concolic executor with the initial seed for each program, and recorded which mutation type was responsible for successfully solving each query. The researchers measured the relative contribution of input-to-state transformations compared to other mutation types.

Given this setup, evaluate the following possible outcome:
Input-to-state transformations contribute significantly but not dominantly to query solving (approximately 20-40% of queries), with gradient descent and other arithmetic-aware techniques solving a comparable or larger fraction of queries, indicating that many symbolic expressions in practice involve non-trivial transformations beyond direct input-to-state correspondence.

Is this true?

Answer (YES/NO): NO